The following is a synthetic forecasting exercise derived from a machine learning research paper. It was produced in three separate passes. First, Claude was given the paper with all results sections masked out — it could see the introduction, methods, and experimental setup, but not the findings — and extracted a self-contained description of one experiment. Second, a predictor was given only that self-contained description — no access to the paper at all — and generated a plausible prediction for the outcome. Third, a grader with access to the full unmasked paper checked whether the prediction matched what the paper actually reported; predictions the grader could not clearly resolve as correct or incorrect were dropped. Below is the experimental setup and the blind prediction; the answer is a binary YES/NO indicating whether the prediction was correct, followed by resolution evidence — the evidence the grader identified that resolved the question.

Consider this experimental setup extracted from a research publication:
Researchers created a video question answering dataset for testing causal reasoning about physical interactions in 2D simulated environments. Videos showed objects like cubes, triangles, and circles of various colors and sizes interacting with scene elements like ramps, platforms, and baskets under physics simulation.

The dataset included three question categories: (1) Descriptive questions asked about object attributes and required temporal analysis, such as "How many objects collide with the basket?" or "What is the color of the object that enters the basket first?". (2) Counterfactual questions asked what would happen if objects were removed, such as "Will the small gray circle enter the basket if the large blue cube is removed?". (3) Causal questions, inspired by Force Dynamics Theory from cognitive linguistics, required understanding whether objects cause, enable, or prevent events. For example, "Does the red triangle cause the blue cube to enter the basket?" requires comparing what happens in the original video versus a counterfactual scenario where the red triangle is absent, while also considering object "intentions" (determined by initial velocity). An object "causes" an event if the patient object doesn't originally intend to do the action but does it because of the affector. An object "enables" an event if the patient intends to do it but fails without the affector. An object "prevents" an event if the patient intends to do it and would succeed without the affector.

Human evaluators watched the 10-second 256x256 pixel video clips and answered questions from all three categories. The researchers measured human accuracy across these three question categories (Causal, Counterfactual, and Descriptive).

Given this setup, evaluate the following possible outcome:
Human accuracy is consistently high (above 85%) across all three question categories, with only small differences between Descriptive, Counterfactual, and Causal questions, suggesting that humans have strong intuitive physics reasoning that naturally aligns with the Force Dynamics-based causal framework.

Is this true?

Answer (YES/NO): NO